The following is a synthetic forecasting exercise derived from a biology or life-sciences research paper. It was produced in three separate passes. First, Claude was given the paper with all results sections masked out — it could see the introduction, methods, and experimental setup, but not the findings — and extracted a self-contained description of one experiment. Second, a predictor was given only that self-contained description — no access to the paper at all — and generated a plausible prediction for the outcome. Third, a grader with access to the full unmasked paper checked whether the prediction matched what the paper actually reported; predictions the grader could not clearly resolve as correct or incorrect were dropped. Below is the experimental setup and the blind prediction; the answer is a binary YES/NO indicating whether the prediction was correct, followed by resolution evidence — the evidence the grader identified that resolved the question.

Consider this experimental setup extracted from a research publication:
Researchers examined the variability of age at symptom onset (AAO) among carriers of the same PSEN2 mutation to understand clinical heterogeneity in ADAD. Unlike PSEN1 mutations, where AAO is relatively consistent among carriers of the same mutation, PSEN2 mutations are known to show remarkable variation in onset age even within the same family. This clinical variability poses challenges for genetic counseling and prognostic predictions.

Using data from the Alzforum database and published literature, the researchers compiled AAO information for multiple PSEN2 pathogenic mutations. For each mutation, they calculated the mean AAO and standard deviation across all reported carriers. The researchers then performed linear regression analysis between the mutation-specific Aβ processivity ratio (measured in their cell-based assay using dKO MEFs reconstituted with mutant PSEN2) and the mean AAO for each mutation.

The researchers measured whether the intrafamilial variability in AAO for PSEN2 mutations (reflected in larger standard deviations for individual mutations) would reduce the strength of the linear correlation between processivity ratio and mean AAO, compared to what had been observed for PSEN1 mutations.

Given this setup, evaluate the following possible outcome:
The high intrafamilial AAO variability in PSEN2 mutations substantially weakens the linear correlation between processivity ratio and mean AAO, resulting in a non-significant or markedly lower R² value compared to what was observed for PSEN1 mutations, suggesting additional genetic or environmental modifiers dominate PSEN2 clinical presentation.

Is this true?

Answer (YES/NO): NO